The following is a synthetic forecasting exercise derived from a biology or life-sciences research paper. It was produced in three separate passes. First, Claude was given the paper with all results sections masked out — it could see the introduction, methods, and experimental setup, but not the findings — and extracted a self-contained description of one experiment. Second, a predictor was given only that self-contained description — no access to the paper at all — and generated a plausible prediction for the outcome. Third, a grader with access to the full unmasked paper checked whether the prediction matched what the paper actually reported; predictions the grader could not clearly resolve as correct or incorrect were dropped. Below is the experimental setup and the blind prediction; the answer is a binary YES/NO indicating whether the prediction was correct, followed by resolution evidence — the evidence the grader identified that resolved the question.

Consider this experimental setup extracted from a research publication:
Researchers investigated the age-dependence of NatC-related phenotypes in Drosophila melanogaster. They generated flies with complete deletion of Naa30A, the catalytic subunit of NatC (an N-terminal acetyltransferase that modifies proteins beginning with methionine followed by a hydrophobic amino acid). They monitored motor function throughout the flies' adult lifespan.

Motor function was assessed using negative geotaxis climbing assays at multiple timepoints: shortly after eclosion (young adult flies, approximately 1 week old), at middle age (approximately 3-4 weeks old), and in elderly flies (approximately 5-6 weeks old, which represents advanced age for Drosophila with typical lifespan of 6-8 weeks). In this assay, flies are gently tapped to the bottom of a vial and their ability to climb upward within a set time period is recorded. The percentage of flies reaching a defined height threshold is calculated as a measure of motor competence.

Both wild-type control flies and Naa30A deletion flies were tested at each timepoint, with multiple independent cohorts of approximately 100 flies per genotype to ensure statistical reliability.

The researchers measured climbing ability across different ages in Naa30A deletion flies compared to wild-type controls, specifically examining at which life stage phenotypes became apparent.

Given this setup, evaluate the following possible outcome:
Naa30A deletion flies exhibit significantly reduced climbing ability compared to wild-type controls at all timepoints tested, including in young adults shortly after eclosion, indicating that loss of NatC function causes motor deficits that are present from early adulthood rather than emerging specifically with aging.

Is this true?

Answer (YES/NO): NO